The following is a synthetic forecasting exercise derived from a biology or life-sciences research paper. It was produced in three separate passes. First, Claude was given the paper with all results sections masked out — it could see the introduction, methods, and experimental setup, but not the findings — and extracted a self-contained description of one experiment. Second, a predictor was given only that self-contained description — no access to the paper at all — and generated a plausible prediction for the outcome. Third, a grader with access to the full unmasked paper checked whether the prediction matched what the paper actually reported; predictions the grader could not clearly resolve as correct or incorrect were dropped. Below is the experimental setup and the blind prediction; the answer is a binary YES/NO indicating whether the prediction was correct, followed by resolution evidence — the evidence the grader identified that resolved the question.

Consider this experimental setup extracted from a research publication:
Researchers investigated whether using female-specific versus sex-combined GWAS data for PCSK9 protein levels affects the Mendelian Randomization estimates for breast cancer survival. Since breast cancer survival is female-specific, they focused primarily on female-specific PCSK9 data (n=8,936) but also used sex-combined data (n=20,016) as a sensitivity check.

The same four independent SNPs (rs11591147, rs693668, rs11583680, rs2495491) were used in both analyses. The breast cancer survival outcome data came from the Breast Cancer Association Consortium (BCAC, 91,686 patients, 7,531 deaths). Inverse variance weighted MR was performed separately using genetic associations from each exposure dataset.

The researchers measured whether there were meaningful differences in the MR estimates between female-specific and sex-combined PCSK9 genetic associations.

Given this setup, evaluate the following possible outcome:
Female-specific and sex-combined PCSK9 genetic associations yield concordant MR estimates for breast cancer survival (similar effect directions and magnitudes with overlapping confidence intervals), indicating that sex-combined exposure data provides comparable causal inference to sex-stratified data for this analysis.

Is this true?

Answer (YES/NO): YES